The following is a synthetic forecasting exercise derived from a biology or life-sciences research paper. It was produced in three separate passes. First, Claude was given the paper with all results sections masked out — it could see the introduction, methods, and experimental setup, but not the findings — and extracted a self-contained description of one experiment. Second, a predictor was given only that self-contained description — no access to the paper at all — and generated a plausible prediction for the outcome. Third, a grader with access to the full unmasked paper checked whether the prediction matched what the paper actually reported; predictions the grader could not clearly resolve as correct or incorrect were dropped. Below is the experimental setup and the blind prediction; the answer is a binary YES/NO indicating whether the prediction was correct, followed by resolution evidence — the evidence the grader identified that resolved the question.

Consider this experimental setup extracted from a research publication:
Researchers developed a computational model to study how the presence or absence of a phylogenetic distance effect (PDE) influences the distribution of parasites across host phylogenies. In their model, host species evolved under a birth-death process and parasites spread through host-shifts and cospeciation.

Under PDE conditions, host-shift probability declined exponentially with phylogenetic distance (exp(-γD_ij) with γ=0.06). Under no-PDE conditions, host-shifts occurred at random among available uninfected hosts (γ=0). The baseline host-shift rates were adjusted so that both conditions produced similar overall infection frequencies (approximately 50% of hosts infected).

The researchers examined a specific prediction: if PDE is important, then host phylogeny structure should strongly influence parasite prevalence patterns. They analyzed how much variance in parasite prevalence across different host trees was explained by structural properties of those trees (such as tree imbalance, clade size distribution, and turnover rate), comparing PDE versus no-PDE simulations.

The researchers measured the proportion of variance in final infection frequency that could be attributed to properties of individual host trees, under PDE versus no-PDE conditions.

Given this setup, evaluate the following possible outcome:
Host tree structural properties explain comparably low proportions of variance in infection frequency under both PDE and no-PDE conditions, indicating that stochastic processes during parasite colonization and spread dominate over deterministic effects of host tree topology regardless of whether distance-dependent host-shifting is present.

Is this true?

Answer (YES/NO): NO